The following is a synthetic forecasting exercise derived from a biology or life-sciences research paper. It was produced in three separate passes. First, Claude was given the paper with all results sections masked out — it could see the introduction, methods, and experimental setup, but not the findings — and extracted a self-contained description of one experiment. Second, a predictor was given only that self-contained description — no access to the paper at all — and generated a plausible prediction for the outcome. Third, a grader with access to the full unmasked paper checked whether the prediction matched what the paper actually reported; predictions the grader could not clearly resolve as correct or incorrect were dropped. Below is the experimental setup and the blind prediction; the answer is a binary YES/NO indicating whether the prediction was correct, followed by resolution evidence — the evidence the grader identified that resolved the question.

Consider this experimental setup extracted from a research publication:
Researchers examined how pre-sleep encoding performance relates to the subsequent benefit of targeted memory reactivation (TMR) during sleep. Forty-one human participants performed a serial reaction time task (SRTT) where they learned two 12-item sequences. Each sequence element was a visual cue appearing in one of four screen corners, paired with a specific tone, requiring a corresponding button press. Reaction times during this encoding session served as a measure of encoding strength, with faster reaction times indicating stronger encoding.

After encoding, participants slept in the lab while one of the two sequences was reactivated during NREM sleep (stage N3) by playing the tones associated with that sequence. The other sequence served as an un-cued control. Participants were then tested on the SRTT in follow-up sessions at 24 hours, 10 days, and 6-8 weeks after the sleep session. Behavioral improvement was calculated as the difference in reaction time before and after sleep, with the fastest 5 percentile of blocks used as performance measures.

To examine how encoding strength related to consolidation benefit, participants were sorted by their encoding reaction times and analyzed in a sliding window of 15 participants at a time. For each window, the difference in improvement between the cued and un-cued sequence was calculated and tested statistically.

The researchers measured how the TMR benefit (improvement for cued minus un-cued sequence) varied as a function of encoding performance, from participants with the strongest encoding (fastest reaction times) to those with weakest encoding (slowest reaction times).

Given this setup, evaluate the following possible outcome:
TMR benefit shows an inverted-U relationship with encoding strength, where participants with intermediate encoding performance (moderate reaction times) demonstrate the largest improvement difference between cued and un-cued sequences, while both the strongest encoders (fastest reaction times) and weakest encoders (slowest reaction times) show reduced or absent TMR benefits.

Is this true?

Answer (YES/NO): YES